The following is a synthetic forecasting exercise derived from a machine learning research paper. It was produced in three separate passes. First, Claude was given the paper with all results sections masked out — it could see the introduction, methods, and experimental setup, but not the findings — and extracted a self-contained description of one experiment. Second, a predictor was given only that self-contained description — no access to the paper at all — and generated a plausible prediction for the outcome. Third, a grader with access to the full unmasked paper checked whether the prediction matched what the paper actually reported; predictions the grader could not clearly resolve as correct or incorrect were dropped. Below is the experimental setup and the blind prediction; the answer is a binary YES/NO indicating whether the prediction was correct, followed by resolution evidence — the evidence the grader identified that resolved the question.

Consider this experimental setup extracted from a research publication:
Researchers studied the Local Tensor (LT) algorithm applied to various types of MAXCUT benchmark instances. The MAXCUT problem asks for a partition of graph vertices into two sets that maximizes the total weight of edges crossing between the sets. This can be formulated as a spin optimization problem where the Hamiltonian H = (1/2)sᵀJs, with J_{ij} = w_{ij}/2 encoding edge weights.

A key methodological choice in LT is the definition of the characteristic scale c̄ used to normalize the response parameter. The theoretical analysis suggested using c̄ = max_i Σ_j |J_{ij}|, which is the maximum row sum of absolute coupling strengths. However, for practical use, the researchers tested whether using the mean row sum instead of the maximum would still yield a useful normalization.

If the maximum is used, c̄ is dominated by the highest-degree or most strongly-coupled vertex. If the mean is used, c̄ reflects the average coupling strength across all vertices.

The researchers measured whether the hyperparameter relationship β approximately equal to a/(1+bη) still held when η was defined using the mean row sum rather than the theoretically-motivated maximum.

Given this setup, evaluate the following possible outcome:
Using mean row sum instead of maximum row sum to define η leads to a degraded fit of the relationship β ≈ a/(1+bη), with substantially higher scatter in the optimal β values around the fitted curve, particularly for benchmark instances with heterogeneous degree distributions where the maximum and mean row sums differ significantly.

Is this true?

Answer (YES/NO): NO